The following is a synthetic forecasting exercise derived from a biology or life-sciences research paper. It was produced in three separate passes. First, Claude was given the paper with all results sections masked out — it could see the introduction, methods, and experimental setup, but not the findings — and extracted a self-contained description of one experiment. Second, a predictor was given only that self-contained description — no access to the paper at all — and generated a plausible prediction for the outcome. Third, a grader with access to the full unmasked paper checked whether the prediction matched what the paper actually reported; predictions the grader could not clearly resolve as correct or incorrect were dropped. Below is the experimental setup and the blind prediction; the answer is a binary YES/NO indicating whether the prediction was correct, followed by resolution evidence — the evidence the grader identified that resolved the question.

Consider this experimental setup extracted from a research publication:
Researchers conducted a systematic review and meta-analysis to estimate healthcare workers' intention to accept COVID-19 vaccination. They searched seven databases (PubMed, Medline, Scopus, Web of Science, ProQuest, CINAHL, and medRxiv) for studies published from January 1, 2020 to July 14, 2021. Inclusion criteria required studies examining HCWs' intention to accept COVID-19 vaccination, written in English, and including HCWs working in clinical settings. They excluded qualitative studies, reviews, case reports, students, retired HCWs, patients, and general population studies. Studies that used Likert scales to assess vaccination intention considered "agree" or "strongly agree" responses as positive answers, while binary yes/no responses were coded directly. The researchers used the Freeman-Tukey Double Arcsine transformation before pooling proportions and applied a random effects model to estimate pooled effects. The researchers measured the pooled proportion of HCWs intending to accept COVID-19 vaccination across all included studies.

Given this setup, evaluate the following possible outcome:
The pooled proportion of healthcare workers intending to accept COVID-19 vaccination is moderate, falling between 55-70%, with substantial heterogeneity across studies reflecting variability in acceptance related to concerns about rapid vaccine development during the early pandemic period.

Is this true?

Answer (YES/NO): YES